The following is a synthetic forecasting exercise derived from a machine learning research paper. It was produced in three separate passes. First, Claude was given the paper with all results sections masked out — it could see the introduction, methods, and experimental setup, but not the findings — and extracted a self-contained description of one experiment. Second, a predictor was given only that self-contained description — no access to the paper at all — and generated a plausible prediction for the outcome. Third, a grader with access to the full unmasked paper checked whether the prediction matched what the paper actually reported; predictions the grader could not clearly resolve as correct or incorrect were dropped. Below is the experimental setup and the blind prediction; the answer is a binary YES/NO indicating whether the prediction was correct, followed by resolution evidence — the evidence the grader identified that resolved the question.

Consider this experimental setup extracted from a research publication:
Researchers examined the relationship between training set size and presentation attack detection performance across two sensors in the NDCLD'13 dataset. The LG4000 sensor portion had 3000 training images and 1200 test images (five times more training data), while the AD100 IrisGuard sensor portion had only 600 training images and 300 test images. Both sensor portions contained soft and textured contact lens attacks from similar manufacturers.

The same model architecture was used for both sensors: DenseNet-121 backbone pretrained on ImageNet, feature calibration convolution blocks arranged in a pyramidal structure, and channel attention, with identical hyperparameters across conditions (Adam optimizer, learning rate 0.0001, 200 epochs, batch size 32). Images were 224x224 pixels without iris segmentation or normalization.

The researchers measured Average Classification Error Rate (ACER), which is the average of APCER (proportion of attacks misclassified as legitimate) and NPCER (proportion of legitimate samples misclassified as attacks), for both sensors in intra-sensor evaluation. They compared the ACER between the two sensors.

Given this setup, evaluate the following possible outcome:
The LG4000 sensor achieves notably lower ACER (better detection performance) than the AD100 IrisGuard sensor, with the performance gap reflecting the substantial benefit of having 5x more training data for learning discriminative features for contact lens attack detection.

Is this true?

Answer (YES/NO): YES